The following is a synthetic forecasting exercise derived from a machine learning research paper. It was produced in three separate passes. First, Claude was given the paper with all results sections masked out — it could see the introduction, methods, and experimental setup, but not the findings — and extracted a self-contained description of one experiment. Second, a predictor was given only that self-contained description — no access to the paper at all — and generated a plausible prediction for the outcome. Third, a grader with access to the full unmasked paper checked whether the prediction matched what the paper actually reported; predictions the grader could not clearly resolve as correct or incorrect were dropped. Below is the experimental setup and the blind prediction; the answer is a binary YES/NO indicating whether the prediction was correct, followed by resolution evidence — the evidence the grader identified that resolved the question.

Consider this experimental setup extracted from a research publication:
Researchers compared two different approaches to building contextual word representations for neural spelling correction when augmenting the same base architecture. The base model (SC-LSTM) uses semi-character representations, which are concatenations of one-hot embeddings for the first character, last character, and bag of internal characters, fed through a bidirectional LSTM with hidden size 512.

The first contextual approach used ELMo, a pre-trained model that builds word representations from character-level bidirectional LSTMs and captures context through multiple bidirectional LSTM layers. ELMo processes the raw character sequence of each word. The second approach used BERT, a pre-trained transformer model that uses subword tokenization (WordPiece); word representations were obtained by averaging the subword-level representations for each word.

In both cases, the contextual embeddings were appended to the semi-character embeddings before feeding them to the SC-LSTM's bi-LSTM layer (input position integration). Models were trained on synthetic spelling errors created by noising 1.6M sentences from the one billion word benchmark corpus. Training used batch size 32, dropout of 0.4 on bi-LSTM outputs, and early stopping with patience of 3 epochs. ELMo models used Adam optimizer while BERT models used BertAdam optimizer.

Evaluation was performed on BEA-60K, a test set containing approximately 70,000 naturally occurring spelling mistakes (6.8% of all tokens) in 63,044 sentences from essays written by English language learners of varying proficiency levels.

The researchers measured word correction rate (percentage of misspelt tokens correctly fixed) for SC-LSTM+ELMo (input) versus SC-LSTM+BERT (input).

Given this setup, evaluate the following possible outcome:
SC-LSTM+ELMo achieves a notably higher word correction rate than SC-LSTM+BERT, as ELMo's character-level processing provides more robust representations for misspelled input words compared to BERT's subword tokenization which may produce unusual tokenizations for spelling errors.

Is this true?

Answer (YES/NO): YES